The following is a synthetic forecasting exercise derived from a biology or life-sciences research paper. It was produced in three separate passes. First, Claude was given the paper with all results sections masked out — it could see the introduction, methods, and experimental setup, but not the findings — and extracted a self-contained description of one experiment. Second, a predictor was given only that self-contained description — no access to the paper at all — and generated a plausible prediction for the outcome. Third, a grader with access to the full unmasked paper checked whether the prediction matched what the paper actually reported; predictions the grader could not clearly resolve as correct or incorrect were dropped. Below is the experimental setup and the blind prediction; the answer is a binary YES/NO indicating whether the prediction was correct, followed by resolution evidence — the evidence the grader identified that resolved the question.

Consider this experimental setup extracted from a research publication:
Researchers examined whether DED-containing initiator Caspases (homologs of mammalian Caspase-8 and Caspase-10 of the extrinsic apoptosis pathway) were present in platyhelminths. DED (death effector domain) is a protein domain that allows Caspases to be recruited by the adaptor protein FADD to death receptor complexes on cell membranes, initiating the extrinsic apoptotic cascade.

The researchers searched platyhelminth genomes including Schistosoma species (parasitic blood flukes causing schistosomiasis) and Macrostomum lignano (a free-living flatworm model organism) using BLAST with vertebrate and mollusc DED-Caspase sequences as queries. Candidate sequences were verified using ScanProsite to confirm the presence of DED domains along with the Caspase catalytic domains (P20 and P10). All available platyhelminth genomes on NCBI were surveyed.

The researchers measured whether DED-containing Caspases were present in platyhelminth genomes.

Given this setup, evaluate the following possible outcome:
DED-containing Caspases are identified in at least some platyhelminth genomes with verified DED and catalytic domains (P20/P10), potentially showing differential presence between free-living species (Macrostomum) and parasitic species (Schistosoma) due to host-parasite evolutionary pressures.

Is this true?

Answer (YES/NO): NO